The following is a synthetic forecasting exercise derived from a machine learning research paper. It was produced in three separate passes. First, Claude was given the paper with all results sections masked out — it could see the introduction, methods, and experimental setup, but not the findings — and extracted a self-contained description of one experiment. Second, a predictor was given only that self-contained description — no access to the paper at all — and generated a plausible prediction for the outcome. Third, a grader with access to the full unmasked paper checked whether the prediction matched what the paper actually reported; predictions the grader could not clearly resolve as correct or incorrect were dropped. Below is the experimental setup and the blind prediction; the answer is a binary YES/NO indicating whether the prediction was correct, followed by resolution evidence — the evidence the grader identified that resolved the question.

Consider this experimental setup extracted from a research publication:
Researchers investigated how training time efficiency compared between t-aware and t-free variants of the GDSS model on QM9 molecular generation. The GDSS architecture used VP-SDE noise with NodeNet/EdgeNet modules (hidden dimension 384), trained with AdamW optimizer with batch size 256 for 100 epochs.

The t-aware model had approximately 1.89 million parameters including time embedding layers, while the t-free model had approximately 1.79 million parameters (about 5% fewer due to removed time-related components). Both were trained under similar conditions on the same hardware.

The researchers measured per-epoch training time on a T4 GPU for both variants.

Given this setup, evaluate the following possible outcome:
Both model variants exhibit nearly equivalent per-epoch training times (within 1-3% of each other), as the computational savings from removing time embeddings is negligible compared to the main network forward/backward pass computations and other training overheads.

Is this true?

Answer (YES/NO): NO